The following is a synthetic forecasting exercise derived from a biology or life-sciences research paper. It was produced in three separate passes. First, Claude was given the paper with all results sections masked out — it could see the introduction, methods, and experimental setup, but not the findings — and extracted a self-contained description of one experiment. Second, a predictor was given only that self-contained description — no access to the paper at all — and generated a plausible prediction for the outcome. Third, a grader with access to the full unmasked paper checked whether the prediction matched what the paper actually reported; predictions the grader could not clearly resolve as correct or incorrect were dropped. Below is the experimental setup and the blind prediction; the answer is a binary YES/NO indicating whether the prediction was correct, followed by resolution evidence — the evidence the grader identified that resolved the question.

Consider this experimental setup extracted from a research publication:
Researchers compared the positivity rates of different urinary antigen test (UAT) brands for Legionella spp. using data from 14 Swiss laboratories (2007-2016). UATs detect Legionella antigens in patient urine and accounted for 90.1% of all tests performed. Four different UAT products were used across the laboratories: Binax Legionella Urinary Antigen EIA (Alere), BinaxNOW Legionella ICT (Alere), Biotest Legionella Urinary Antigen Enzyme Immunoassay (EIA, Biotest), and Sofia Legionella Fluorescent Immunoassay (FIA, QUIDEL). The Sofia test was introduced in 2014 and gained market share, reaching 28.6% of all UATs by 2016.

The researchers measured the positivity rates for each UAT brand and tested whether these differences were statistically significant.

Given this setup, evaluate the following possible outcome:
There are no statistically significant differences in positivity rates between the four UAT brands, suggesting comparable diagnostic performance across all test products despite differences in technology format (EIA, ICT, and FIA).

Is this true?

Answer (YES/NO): NO